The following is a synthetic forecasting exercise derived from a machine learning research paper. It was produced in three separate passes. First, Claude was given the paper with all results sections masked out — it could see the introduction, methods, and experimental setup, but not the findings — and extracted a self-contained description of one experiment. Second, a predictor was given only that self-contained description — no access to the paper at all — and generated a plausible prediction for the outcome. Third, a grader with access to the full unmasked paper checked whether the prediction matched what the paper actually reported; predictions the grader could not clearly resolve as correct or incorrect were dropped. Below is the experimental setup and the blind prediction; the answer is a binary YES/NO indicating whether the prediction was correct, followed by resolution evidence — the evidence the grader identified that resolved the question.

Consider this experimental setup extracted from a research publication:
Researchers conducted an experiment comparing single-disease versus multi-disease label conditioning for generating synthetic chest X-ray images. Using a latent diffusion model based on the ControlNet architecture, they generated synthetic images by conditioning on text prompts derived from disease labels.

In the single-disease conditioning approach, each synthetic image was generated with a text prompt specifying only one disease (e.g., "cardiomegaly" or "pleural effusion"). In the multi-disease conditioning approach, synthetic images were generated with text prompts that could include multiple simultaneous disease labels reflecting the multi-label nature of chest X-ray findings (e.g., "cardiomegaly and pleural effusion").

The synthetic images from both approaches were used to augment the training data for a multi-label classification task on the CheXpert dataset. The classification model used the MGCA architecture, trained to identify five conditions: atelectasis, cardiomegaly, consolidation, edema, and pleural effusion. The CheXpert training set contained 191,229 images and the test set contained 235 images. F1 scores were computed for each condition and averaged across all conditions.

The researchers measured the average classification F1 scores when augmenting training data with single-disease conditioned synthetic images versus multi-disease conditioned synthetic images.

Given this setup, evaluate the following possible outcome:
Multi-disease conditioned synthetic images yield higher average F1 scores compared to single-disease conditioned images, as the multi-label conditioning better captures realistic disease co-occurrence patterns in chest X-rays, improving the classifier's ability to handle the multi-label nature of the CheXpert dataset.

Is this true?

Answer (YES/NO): NO